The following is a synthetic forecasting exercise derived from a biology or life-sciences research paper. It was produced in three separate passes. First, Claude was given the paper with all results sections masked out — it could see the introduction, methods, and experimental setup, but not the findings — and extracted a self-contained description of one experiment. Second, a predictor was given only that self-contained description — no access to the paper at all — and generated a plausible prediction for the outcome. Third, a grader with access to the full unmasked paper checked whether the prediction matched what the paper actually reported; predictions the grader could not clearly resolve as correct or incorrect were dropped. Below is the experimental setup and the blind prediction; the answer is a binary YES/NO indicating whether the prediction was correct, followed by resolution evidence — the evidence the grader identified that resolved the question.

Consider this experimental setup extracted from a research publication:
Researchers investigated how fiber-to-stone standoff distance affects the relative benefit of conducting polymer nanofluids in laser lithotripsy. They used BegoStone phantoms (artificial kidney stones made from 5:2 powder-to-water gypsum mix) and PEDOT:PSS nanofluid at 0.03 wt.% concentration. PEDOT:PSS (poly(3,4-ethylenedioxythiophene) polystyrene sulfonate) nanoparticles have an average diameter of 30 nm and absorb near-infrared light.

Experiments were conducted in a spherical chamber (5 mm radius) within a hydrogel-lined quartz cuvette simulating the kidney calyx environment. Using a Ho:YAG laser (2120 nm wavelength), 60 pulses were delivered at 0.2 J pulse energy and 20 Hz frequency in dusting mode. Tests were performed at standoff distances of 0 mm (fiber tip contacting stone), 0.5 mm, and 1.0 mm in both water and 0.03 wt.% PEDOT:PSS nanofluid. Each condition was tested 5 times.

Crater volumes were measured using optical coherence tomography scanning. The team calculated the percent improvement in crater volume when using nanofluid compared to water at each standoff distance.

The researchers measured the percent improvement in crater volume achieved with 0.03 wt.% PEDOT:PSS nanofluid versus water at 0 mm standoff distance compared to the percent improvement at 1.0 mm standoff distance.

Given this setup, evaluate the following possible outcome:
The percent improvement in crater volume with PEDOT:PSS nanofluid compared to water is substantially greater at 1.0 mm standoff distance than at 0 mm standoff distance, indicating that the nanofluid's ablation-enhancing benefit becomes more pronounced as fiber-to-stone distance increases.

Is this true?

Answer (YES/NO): YES